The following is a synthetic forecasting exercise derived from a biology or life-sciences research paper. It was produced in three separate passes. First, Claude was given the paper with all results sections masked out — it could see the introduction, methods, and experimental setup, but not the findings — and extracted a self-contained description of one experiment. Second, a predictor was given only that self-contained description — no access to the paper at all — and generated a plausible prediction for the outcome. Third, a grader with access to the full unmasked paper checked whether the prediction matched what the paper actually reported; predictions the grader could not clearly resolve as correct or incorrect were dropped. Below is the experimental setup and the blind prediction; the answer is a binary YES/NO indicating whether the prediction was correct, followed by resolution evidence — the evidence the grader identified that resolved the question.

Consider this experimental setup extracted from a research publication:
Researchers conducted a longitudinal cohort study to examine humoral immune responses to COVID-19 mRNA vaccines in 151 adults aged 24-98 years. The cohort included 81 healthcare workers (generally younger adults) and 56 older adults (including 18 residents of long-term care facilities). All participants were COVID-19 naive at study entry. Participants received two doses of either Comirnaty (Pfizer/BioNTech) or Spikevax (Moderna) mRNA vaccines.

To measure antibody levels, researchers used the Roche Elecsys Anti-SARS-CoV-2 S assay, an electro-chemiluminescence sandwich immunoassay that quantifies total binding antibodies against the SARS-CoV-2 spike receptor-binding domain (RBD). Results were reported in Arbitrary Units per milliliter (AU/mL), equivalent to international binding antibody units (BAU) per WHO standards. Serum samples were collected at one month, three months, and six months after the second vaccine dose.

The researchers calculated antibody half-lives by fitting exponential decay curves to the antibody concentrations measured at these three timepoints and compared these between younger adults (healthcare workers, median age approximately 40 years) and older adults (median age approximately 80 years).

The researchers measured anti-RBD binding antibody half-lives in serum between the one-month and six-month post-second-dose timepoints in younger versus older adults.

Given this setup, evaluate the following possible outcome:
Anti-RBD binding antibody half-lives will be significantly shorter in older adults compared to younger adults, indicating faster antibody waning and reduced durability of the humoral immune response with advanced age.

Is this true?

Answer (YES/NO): YES